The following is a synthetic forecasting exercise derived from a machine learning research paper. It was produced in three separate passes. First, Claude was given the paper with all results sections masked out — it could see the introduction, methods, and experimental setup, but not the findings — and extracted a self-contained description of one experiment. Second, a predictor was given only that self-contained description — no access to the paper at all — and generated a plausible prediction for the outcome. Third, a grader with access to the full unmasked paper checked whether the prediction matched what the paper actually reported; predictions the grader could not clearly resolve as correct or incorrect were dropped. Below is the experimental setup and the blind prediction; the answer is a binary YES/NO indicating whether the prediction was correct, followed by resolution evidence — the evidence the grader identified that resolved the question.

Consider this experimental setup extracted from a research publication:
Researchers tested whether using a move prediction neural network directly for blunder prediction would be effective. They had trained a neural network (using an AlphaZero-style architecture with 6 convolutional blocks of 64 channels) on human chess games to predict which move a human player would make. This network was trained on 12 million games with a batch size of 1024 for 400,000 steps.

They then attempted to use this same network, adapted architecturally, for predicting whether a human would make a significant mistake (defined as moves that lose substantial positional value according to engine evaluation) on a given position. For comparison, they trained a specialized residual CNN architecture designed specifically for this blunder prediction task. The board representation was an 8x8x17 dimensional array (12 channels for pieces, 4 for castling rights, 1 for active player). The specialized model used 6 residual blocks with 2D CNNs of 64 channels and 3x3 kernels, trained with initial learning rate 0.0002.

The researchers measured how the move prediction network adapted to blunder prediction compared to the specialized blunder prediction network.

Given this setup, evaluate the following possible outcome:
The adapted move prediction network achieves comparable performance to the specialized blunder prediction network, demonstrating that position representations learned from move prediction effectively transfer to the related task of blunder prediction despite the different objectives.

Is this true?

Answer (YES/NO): NO